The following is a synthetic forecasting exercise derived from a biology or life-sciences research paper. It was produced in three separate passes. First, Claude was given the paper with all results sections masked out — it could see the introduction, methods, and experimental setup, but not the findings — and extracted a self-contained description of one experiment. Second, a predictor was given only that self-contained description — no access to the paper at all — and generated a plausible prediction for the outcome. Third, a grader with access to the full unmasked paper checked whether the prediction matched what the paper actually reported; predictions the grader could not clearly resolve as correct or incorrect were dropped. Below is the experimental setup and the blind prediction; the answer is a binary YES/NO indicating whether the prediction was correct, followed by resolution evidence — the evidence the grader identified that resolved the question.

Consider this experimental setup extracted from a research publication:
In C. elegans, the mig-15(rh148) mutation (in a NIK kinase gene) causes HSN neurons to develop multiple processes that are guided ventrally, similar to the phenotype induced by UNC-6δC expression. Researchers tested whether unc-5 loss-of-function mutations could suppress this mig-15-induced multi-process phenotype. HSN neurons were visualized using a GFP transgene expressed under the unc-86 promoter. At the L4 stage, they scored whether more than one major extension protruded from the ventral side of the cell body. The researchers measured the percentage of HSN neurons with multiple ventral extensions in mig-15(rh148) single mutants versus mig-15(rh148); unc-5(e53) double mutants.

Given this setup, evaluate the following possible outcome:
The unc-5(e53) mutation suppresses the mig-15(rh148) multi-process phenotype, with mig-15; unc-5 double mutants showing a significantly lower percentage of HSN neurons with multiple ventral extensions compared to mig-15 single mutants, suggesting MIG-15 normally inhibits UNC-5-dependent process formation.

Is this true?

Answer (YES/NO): YES